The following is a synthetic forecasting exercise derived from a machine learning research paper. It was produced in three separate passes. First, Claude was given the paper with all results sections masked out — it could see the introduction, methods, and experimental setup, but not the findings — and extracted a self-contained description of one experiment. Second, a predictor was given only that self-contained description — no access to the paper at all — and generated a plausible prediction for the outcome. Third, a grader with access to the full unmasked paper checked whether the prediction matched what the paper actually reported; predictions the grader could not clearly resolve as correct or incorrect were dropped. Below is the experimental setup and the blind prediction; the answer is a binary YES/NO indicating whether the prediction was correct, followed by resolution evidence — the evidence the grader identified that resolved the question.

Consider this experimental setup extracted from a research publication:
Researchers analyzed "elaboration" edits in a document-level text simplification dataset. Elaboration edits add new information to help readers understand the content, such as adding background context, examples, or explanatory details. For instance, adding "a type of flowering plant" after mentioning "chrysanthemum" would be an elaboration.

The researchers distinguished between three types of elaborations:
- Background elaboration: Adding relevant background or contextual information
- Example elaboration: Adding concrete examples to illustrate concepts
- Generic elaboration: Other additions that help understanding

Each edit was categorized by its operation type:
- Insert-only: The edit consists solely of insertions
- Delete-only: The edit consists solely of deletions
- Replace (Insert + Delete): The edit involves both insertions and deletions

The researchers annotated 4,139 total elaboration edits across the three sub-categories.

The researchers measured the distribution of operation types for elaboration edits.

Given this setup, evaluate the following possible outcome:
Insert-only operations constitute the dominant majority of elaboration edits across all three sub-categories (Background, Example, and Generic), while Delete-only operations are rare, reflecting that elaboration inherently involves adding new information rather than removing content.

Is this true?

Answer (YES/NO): YES